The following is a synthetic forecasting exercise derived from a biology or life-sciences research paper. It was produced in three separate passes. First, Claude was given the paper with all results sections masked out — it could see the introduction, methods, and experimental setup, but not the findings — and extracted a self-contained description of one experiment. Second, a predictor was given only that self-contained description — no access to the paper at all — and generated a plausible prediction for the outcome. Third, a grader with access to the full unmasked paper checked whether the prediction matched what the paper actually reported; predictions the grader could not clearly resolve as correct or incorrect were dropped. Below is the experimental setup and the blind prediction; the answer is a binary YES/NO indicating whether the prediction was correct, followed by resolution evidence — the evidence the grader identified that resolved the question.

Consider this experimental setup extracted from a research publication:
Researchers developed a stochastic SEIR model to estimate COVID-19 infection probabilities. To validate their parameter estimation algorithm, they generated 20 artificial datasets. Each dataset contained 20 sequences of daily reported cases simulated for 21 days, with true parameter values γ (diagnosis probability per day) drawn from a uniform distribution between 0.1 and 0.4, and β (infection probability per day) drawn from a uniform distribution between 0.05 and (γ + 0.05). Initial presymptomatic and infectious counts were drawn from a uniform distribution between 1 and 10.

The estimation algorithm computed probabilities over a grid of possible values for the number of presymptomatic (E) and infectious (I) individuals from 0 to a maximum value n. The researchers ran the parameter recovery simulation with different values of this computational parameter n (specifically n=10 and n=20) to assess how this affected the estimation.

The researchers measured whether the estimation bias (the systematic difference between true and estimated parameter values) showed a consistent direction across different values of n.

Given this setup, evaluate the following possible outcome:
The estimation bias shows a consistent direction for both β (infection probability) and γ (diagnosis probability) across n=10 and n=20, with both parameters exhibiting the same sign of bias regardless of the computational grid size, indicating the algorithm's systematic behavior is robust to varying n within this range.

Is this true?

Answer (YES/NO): NO